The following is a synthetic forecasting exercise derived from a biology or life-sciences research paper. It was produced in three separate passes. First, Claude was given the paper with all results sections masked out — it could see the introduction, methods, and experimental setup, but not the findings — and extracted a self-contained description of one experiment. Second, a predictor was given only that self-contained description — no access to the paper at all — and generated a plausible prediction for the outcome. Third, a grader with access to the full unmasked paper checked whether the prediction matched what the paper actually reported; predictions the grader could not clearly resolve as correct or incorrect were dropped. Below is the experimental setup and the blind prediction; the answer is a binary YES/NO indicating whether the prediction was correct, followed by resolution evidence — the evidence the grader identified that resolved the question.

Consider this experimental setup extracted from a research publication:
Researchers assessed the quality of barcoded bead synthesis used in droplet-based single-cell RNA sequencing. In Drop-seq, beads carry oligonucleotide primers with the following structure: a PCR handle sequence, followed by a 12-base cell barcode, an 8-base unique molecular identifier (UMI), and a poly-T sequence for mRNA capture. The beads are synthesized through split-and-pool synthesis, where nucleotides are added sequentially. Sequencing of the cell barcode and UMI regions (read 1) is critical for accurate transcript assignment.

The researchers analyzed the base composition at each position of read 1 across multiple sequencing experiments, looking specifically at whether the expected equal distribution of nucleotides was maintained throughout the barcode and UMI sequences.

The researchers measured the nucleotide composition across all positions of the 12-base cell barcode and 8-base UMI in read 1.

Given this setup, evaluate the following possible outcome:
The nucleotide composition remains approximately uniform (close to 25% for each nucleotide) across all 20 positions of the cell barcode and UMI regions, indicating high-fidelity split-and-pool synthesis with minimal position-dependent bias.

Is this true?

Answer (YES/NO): NO